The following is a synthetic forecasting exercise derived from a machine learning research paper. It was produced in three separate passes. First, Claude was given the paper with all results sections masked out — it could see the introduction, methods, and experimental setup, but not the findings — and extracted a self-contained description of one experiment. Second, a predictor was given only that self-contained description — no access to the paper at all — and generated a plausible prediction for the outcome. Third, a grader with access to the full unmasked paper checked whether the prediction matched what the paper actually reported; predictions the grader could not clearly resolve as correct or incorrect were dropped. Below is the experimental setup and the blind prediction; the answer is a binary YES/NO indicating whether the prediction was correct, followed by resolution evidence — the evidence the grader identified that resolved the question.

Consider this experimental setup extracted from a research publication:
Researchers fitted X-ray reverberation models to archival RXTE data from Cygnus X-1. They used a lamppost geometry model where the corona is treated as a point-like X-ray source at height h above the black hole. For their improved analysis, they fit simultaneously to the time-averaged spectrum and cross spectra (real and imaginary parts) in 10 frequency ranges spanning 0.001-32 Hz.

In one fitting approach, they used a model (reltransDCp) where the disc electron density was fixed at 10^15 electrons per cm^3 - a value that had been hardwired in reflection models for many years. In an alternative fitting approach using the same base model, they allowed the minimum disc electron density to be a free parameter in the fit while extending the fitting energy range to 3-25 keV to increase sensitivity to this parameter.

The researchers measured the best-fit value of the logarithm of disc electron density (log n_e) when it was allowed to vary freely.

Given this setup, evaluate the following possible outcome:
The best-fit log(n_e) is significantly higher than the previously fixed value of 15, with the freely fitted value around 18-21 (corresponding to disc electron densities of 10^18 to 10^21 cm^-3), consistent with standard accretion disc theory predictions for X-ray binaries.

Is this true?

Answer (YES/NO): YES